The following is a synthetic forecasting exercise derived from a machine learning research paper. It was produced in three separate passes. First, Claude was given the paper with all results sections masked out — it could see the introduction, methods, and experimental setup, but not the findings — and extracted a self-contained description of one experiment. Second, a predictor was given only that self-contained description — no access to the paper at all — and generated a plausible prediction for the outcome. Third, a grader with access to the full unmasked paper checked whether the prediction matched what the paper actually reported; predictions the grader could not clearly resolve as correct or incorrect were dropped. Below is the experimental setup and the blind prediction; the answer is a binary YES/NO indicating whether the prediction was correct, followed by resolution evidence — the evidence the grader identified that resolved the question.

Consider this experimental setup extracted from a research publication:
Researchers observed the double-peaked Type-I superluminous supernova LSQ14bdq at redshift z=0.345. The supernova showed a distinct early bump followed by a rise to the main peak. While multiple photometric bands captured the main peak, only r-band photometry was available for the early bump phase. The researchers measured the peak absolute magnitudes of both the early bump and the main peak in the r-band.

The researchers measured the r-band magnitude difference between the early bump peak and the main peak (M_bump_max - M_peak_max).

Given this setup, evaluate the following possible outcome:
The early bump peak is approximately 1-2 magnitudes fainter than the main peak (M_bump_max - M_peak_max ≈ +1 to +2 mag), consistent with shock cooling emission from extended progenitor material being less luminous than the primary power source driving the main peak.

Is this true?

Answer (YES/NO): YES